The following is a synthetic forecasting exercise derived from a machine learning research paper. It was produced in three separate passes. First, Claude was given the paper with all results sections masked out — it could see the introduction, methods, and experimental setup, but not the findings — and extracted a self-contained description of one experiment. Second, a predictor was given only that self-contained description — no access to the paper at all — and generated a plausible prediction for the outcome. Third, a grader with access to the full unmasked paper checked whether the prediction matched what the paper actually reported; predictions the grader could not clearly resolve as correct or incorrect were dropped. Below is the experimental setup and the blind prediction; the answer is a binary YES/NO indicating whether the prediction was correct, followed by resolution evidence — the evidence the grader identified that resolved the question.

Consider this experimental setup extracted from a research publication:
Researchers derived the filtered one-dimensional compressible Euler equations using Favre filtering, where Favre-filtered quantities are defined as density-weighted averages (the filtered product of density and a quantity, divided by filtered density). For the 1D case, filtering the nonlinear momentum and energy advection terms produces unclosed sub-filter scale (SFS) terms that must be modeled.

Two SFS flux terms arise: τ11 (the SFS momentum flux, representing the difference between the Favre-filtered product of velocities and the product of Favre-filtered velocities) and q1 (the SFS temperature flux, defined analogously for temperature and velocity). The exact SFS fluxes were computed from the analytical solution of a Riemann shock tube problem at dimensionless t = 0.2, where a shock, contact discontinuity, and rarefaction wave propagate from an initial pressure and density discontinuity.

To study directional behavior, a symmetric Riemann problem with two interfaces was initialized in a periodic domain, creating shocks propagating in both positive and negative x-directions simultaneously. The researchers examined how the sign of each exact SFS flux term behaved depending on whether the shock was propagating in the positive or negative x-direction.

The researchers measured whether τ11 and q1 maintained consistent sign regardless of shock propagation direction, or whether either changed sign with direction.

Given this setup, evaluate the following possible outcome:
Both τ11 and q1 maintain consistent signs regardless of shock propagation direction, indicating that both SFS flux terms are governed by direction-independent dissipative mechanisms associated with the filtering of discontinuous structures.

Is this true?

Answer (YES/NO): NO